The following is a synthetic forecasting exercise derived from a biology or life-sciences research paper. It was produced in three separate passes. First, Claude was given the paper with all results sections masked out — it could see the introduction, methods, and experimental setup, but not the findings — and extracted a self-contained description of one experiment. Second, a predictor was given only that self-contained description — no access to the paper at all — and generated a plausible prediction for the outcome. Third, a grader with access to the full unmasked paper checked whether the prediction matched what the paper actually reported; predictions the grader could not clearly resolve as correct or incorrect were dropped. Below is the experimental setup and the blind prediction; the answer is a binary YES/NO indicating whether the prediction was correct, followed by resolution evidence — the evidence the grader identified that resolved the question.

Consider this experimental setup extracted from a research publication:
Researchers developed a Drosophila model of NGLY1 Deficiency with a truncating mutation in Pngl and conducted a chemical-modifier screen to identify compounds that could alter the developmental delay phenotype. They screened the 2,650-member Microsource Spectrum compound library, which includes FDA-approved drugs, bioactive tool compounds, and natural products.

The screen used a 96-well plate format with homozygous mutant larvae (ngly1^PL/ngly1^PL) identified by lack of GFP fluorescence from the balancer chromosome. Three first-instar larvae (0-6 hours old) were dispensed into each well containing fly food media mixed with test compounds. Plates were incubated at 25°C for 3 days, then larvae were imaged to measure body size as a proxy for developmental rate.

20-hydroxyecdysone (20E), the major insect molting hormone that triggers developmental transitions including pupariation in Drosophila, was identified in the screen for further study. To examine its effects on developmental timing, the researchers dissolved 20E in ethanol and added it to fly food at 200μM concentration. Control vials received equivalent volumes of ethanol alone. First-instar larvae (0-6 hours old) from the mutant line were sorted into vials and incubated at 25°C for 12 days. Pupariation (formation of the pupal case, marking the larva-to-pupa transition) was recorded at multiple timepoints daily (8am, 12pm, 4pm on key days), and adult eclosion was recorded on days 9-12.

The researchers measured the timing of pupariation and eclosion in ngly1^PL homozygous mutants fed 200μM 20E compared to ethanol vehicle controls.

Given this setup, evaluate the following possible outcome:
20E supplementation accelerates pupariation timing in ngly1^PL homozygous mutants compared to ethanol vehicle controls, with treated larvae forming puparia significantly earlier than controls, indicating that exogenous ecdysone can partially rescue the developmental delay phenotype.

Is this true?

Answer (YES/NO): YES